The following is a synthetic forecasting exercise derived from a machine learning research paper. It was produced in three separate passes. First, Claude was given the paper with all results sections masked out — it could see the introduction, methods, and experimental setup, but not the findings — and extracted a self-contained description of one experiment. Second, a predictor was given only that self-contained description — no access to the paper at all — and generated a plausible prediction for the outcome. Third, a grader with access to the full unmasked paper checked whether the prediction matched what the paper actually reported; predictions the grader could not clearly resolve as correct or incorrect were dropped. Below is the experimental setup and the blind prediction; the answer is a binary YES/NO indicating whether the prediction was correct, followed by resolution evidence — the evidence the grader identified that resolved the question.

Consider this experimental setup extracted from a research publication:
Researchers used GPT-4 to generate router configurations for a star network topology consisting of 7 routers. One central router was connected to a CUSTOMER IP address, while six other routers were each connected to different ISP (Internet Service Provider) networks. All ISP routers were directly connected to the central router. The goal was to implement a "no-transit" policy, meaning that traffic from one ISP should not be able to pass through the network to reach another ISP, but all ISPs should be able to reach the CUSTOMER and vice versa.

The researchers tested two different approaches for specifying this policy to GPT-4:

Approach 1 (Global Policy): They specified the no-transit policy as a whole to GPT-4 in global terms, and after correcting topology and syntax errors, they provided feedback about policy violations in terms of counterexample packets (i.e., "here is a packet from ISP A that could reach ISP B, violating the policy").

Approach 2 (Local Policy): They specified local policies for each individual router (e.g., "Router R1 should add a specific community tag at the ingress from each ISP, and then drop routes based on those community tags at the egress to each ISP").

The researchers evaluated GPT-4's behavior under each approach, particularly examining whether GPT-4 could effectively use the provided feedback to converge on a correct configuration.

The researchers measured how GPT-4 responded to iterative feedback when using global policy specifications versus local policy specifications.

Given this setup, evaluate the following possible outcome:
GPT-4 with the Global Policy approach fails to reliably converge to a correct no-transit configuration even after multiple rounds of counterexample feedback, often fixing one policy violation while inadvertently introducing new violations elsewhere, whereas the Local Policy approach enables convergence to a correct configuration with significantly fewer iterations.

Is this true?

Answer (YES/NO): NO